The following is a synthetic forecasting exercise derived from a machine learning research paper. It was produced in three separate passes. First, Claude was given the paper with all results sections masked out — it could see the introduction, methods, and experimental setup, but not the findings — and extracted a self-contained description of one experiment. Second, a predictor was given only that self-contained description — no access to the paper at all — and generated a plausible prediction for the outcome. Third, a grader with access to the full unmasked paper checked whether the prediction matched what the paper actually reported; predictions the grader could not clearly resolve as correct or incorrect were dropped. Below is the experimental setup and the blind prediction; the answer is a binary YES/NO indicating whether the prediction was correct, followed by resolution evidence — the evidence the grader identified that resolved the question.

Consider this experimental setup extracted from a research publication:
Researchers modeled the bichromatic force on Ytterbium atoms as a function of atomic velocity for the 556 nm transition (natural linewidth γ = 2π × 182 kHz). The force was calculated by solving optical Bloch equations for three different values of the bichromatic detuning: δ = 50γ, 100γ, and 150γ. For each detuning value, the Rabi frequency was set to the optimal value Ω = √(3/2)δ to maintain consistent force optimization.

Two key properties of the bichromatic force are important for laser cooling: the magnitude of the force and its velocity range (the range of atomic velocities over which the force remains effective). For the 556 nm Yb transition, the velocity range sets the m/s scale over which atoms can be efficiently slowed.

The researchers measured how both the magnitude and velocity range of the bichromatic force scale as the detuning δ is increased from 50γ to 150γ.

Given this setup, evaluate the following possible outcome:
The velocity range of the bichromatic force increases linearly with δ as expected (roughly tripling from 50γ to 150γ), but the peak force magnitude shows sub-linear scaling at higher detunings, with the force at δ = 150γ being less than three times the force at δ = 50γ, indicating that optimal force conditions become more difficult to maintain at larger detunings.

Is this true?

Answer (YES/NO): NO